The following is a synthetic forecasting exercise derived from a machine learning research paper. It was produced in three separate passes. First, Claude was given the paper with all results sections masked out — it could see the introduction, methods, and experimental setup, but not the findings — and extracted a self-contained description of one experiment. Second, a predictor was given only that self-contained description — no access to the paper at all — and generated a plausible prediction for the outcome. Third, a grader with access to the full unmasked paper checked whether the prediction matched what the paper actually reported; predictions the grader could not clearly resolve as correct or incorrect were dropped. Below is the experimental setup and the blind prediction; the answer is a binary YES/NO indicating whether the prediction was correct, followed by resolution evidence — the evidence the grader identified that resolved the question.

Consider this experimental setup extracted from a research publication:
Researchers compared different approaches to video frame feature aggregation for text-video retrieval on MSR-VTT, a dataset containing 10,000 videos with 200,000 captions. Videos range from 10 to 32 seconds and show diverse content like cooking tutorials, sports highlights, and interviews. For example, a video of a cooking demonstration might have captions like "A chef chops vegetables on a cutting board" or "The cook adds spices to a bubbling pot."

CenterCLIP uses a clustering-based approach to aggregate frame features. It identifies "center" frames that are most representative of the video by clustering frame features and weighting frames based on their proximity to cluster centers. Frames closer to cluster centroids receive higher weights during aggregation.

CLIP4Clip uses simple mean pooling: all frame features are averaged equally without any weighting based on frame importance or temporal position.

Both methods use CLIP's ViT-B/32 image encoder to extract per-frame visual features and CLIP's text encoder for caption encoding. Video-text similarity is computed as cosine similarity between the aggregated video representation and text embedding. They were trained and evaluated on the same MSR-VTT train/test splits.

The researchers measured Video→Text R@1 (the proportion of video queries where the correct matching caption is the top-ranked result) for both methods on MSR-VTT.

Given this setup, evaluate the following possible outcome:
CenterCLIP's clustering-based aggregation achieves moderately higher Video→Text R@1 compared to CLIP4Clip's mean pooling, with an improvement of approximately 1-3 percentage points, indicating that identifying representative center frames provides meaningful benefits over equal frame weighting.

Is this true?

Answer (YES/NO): NO